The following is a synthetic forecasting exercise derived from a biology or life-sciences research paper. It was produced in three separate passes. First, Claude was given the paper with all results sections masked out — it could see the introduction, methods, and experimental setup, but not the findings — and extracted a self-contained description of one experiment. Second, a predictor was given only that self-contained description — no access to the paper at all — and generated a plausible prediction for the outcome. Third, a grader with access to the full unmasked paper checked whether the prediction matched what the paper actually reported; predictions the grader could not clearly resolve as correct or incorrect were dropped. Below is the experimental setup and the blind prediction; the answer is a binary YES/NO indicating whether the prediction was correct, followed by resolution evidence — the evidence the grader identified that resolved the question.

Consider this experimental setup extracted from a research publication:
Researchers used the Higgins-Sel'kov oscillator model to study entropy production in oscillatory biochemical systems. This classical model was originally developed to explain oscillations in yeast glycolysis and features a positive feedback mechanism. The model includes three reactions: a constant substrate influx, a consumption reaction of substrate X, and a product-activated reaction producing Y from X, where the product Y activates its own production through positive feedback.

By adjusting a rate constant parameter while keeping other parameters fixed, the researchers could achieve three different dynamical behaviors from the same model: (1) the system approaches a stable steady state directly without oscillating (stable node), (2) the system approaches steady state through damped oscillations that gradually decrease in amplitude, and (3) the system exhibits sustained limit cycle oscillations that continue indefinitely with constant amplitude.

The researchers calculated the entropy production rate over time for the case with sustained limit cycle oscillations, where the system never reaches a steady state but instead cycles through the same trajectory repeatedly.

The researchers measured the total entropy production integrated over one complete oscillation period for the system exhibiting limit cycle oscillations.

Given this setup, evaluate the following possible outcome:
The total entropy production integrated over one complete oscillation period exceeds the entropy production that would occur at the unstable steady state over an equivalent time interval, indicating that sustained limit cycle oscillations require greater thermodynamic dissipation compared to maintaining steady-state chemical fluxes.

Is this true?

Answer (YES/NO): NO